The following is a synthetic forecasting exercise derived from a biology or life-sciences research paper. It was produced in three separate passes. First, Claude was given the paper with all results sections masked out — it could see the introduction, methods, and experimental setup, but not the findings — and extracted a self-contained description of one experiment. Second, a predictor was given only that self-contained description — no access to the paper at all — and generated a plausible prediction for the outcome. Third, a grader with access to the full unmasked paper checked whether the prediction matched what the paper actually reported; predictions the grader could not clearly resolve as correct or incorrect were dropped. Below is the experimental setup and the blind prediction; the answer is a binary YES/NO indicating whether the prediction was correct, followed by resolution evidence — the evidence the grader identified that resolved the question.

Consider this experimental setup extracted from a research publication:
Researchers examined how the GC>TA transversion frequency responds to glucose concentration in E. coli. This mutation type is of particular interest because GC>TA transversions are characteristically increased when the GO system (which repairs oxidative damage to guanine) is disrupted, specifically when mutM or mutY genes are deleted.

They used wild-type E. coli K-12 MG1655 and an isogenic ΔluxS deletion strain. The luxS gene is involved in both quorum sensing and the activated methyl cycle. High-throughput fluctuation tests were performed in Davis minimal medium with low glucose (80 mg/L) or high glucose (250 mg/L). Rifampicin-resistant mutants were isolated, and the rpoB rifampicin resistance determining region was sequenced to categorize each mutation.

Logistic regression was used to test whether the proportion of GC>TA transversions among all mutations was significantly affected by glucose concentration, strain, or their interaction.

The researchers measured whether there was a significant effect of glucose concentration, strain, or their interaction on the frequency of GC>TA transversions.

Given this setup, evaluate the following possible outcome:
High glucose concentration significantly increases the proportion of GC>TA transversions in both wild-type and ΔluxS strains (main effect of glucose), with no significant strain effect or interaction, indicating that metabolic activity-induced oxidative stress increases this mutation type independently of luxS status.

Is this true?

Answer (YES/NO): NO